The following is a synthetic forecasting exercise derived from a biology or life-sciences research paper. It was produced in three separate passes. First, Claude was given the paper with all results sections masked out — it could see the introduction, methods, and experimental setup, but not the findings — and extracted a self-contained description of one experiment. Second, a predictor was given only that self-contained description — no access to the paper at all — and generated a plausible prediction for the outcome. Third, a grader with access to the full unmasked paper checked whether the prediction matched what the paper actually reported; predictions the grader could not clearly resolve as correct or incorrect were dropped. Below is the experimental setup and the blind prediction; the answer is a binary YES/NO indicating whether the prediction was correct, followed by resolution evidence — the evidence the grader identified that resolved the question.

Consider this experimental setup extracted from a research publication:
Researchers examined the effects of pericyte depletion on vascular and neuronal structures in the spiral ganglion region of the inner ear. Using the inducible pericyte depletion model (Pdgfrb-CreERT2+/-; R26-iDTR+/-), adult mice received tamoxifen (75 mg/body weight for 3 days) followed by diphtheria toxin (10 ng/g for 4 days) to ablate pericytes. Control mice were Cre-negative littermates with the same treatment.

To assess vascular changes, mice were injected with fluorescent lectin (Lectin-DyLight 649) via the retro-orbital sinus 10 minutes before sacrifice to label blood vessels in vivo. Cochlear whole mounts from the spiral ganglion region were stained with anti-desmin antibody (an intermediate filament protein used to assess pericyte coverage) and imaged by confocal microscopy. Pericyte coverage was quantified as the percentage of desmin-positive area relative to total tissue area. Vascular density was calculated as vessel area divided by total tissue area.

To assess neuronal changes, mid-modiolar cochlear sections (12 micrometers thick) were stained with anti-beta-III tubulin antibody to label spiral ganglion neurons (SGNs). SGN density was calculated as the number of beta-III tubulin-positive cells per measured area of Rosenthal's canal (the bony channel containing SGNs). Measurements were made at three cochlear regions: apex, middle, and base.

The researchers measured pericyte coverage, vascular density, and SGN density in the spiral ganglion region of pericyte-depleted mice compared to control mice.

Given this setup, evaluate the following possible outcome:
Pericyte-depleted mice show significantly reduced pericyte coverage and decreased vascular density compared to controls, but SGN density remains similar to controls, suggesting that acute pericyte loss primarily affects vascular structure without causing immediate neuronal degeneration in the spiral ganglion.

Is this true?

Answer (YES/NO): NO